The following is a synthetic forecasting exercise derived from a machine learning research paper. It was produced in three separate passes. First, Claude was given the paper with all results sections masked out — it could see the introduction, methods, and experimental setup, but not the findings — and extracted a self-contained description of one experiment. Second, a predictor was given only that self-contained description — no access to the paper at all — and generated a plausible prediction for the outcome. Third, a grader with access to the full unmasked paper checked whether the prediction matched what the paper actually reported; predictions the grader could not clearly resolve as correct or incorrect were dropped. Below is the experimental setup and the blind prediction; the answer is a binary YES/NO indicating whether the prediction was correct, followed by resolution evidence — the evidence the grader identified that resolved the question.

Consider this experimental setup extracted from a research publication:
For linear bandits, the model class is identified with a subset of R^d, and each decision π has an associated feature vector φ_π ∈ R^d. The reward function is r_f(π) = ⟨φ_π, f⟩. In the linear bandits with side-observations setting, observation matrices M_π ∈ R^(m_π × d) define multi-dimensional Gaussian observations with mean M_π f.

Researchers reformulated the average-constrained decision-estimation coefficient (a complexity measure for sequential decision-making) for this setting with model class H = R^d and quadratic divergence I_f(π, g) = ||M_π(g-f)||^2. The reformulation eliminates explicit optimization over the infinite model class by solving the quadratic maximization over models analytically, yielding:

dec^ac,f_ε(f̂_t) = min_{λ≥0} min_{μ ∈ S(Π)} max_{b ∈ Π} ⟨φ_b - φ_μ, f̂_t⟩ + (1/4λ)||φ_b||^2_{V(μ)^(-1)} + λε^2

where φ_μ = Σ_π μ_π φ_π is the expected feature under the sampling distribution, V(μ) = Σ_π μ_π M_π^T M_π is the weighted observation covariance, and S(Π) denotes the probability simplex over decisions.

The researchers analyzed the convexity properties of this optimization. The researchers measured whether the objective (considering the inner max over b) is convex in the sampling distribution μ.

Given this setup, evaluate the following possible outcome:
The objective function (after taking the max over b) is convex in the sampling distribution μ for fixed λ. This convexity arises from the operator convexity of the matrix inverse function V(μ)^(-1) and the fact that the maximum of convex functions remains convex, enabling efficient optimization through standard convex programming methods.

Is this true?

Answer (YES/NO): YES